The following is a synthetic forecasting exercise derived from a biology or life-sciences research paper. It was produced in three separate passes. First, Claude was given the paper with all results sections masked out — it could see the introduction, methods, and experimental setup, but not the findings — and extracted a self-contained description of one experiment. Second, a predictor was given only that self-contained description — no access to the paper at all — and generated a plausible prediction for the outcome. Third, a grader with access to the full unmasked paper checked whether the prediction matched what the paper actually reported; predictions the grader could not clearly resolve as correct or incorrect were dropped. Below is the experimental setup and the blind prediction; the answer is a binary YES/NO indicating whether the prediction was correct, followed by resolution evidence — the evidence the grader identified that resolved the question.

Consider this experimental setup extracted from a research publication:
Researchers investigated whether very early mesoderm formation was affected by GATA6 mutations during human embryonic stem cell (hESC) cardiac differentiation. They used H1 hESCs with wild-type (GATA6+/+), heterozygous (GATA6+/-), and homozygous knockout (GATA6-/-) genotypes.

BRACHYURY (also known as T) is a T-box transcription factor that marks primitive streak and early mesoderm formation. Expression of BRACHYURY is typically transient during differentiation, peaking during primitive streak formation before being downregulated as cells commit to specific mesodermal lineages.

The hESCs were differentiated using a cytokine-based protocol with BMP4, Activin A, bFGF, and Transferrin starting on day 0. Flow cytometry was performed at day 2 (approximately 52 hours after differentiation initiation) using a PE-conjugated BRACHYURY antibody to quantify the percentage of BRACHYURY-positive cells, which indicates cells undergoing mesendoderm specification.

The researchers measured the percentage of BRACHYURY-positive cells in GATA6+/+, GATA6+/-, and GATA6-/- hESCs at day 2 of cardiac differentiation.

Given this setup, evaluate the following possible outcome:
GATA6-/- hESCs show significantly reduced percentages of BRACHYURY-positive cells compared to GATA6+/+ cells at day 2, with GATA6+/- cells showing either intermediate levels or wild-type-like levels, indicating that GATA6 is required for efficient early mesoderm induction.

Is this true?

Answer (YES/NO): NO